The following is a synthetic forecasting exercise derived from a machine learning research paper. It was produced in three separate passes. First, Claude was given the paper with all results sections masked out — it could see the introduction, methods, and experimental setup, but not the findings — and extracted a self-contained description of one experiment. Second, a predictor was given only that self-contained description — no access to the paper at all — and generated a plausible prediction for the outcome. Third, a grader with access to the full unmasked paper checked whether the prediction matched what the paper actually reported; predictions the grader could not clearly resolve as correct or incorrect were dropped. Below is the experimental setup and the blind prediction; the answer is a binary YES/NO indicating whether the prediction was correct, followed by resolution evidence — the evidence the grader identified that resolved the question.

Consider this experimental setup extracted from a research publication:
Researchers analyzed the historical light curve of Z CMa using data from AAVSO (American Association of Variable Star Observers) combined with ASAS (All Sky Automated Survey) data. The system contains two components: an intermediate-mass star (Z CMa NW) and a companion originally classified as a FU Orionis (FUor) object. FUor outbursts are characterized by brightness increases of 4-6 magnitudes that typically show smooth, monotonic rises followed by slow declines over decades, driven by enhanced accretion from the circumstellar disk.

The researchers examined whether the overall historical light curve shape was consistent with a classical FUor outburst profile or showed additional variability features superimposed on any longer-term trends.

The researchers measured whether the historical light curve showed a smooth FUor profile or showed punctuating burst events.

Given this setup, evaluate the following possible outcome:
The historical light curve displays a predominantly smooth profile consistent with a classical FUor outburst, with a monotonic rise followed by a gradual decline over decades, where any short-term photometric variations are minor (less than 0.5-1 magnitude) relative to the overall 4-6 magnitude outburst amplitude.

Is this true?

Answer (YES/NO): NO